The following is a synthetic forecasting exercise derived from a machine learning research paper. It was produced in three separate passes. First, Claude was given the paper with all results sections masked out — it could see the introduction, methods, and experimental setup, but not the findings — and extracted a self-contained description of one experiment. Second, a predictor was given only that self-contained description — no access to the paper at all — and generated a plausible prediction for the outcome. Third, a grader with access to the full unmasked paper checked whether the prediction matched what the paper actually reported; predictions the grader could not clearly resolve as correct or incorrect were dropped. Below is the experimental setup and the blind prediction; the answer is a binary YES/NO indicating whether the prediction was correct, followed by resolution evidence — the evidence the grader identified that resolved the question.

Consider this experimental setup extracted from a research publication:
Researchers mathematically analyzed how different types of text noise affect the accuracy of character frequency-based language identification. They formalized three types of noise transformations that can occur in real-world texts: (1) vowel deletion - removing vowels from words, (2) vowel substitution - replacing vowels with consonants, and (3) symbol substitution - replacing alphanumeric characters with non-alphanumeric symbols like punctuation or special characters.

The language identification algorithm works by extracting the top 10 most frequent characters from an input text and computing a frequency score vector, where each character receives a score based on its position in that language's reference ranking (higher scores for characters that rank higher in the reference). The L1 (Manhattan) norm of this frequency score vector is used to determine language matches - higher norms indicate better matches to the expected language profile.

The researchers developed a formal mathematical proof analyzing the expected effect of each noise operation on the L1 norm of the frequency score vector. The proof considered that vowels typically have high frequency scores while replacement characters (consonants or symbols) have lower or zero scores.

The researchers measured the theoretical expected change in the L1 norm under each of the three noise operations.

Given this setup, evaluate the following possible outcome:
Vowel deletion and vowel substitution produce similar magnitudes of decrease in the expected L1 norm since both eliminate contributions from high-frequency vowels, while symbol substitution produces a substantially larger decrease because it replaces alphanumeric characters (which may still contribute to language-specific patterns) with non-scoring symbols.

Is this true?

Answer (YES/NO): NO